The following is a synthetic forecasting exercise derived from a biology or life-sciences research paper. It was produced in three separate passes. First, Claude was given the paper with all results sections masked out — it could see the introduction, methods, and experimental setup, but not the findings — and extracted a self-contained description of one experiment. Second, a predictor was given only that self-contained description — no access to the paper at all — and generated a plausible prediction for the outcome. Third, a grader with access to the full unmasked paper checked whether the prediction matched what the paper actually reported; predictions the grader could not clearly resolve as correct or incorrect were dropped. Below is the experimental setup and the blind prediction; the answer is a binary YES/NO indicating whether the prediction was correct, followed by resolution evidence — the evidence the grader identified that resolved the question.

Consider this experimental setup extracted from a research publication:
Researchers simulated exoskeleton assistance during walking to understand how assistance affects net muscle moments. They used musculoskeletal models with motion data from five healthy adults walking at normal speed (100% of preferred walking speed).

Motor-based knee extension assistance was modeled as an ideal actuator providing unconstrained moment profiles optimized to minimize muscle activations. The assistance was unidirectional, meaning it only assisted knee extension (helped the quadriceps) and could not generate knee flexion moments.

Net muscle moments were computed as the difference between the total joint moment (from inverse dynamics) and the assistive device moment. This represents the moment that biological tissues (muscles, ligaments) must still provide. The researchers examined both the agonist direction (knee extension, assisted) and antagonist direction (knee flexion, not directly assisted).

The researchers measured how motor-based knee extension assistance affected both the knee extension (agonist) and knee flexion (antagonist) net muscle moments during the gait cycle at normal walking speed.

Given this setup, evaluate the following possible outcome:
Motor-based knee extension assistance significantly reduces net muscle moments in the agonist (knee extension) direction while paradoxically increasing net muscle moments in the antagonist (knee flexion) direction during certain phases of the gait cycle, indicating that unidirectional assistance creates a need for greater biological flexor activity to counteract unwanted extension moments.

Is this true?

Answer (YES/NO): NO